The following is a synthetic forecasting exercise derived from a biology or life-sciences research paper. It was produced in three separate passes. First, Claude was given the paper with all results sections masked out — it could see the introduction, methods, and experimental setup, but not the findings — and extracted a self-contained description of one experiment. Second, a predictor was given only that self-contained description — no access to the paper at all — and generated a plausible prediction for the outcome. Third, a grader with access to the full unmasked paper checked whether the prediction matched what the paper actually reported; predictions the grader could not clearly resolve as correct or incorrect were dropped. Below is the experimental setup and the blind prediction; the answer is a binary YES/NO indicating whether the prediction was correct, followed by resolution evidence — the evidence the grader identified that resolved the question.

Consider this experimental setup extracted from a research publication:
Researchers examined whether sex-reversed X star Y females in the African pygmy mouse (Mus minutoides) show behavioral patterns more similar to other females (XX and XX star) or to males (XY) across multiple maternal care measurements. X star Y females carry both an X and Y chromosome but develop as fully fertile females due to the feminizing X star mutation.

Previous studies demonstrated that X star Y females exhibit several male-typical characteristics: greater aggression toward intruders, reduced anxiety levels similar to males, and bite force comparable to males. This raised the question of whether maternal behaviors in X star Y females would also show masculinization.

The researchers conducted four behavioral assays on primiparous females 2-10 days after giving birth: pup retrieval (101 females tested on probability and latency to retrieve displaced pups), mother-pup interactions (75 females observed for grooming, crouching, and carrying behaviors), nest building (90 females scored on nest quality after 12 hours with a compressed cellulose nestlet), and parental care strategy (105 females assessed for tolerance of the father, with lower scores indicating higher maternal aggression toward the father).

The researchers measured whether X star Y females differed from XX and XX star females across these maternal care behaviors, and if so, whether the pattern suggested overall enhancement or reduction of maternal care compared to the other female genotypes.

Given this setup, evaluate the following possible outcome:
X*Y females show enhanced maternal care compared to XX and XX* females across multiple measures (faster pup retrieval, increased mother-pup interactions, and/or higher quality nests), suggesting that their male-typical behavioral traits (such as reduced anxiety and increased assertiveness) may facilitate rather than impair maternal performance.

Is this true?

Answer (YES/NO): NO